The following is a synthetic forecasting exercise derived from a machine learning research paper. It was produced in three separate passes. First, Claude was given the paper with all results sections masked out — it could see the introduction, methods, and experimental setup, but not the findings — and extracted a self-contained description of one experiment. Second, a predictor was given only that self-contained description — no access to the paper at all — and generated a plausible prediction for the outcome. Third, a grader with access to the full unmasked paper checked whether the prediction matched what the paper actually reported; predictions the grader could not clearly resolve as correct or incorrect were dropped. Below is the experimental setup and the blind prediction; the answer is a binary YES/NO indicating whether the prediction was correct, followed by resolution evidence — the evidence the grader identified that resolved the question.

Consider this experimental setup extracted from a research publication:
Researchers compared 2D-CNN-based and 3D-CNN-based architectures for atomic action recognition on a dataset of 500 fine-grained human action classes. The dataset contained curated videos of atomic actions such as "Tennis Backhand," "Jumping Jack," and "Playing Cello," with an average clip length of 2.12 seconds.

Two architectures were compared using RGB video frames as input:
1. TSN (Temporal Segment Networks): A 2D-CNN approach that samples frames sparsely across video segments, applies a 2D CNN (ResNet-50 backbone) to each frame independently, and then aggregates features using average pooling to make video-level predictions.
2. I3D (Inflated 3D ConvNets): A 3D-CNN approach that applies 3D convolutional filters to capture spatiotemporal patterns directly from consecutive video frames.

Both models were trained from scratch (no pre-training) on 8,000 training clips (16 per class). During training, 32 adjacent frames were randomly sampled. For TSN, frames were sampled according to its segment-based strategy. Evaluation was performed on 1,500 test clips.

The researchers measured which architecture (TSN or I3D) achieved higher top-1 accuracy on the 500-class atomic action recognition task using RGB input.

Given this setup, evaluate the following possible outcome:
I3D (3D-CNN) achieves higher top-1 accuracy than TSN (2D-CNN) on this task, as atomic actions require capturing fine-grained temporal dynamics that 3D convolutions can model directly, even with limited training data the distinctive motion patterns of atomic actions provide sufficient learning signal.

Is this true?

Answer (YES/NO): NO